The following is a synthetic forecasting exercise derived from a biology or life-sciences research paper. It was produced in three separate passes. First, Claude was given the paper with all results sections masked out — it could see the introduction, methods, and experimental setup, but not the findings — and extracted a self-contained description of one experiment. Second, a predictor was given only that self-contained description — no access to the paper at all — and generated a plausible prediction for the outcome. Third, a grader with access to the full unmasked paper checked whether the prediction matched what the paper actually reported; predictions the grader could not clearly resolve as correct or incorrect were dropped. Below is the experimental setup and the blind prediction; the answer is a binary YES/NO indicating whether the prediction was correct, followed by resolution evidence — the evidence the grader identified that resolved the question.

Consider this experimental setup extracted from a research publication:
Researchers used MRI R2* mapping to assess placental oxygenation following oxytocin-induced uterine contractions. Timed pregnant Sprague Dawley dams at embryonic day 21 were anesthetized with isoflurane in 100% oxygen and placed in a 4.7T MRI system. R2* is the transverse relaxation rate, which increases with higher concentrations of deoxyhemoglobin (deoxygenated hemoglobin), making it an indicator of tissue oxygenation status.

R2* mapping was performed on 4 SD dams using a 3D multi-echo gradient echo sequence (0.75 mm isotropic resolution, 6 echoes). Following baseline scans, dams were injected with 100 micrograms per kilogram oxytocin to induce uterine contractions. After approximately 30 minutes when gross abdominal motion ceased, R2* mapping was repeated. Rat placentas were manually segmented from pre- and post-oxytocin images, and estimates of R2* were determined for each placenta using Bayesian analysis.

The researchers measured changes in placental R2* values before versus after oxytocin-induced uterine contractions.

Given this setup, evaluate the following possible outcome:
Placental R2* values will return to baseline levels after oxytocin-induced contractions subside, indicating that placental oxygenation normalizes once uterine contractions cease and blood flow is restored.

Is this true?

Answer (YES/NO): NO